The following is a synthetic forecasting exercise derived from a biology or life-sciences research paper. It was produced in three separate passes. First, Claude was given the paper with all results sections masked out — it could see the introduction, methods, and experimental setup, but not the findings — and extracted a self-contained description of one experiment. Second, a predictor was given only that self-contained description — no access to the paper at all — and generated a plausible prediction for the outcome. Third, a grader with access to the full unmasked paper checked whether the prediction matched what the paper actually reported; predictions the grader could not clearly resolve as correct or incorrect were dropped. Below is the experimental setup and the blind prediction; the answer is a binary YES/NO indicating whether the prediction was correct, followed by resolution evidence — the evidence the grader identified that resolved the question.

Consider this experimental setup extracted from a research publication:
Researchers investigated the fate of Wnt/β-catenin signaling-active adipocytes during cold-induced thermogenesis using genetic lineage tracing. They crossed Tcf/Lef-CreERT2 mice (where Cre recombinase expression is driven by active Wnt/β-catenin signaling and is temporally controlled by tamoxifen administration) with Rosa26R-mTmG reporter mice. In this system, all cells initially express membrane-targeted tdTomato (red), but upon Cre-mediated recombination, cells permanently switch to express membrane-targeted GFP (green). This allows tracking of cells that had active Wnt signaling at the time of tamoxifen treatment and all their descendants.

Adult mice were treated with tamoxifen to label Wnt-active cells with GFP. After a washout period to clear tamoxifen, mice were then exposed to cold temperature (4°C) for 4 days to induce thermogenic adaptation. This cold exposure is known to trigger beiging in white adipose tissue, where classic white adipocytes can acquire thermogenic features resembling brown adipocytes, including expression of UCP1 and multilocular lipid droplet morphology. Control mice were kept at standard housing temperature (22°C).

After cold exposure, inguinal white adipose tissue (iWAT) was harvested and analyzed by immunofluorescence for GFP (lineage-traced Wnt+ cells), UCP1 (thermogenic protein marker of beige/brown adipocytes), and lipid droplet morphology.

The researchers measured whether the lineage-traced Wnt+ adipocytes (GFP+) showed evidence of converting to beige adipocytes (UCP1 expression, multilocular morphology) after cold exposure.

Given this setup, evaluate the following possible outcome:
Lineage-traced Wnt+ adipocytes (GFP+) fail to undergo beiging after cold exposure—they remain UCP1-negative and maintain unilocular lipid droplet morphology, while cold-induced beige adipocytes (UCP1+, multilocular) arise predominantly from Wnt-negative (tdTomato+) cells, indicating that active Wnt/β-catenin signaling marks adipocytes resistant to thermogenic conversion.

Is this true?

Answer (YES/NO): NO